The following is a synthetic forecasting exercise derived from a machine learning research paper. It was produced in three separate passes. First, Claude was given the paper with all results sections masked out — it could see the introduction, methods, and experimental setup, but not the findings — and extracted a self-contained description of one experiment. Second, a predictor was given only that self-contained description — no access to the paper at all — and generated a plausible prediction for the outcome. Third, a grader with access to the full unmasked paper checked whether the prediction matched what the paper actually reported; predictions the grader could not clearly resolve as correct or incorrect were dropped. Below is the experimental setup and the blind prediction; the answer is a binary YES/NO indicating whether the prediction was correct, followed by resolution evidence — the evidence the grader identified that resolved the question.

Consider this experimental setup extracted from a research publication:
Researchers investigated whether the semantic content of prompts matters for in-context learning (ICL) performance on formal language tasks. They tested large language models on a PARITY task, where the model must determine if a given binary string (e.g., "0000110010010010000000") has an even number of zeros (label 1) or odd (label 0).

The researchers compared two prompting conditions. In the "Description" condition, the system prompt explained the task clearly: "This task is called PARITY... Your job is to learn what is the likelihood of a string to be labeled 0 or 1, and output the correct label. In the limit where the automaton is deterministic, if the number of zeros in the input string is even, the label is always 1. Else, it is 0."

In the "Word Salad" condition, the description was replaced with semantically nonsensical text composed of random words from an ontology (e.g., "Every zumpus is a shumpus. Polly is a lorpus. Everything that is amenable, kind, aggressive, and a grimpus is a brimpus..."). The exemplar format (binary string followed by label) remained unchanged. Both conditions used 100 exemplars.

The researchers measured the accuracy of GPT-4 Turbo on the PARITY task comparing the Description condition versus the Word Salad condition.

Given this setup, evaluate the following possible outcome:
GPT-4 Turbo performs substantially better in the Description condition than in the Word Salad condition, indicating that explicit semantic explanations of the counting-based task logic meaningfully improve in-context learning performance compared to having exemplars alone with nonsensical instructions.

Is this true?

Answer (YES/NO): NO